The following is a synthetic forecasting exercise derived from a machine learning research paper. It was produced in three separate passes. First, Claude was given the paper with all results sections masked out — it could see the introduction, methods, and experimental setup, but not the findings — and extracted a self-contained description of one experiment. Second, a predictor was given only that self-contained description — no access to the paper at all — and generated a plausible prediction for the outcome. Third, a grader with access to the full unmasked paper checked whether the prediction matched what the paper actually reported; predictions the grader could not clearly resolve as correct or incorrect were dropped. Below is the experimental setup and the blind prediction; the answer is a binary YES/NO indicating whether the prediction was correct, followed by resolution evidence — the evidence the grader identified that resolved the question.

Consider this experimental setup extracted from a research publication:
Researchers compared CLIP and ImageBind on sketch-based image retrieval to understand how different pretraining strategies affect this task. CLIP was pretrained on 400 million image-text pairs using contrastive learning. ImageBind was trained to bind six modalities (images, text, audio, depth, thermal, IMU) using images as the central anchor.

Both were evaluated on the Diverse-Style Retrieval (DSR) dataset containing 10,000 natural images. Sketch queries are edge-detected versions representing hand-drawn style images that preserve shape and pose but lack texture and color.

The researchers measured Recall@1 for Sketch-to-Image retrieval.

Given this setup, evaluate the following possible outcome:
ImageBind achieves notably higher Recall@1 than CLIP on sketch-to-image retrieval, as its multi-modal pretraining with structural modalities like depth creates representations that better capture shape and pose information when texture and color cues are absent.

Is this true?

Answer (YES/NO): NO